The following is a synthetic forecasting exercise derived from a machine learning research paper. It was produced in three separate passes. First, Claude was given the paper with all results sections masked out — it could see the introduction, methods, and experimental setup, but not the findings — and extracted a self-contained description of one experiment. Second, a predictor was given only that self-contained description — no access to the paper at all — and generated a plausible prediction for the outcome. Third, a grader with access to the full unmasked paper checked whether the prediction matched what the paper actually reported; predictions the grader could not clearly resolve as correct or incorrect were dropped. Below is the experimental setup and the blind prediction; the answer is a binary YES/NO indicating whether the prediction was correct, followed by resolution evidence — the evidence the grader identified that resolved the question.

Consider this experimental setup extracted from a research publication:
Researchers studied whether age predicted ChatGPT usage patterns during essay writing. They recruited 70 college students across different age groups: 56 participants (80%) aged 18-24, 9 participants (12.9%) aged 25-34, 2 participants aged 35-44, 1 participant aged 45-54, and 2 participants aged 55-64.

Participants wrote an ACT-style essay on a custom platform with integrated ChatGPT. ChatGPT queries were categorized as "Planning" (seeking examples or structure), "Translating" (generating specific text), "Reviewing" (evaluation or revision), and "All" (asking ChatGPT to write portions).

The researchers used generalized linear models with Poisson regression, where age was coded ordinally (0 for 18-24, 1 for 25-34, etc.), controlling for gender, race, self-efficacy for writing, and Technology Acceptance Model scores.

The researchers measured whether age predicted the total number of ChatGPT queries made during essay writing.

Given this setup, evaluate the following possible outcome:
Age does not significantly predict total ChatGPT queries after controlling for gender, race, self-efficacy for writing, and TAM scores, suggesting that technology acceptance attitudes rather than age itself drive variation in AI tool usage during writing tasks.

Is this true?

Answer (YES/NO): NO